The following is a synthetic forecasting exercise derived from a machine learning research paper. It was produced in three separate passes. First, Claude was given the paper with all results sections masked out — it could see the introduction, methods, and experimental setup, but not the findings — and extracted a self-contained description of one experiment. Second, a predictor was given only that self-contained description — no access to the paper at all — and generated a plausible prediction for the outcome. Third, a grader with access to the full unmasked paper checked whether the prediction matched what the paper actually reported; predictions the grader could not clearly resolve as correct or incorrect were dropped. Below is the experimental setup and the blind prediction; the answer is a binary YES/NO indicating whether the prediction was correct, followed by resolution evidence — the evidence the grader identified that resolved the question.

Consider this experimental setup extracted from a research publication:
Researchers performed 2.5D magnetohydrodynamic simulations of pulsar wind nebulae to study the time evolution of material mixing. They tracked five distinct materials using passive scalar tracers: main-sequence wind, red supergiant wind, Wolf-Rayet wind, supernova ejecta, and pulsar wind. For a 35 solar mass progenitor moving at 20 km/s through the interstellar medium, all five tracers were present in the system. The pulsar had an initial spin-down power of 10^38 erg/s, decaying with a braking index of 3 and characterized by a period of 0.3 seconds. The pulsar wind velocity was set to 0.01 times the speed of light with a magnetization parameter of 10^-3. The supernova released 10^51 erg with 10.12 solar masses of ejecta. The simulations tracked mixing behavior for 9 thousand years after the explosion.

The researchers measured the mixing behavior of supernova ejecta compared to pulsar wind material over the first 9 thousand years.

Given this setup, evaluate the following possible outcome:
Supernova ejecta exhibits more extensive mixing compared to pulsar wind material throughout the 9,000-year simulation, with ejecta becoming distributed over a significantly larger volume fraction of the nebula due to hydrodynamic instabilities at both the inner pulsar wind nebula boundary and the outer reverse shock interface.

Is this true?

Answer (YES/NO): NO